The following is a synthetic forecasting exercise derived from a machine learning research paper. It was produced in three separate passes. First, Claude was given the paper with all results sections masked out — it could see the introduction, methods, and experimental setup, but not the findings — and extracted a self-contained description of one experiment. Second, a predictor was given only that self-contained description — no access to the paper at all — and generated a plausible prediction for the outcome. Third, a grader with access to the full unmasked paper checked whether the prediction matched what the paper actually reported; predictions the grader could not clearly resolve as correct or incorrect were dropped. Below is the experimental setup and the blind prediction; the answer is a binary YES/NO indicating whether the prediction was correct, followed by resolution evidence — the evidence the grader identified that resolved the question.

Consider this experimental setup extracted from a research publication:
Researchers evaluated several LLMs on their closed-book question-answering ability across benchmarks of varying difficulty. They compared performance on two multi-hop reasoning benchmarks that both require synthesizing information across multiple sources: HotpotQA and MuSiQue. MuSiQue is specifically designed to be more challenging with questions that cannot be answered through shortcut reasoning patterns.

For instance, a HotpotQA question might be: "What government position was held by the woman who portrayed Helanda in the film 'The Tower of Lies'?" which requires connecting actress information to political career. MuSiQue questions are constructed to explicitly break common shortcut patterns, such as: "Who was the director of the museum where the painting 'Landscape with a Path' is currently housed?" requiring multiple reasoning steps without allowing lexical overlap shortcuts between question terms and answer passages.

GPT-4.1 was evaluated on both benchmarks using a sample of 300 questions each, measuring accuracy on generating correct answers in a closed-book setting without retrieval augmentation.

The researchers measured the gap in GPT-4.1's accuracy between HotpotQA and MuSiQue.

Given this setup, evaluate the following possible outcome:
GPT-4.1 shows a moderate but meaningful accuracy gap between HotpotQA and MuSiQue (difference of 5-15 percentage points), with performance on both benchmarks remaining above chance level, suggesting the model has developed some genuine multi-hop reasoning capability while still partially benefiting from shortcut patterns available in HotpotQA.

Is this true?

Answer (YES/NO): NO